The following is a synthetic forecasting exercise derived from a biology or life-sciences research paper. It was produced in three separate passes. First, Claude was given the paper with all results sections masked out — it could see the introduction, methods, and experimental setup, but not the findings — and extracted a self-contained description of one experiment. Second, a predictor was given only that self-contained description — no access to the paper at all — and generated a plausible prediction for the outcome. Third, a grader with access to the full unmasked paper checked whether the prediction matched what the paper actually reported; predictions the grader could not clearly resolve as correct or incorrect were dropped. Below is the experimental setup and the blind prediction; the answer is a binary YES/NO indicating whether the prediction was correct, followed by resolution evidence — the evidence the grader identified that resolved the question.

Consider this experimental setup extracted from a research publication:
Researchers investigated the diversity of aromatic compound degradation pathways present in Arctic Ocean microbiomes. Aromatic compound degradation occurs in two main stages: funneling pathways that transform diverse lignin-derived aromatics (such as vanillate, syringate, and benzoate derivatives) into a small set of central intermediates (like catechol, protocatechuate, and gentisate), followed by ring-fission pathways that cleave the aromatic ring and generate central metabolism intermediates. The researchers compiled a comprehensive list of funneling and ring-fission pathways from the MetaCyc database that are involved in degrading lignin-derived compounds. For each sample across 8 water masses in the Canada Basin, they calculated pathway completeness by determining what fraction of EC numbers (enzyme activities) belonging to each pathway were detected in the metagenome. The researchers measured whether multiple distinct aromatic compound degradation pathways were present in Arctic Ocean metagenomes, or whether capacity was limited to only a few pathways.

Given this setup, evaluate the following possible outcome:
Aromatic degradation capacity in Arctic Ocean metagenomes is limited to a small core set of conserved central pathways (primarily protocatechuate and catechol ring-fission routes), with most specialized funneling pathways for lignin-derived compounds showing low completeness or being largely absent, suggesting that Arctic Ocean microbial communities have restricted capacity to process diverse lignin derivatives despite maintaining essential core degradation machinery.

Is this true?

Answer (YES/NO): NO